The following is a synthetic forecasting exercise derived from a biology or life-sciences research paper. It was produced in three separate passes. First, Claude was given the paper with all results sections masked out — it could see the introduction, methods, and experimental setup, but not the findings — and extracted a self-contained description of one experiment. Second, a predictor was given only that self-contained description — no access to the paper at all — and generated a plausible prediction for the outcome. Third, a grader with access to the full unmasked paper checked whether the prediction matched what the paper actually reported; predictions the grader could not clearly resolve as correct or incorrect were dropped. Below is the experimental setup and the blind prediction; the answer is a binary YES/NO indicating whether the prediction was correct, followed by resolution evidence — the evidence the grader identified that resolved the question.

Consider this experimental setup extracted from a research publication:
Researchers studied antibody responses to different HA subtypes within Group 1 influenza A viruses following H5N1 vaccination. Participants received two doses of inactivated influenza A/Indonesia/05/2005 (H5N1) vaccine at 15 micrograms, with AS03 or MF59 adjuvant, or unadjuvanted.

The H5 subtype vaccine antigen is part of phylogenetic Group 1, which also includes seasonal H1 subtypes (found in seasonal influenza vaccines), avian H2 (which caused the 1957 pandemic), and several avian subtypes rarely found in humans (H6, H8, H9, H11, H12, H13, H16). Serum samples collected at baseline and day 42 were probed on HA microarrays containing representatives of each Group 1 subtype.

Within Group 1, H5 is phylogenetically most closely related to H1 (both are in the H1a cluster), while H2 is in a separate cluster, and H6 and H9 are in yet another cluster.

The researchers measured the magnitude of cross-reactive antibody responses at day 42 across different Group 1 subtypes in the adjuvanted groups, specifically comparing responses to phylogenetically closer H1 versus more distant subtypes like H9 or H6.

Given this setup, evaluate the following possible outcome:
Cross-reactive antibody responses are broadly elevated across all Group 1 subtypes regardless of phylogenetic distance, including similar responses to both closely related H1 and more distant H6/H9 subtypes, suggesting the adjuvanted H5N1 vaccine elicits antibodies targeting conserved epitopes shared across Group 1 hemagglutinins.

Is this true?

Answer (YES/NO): NO